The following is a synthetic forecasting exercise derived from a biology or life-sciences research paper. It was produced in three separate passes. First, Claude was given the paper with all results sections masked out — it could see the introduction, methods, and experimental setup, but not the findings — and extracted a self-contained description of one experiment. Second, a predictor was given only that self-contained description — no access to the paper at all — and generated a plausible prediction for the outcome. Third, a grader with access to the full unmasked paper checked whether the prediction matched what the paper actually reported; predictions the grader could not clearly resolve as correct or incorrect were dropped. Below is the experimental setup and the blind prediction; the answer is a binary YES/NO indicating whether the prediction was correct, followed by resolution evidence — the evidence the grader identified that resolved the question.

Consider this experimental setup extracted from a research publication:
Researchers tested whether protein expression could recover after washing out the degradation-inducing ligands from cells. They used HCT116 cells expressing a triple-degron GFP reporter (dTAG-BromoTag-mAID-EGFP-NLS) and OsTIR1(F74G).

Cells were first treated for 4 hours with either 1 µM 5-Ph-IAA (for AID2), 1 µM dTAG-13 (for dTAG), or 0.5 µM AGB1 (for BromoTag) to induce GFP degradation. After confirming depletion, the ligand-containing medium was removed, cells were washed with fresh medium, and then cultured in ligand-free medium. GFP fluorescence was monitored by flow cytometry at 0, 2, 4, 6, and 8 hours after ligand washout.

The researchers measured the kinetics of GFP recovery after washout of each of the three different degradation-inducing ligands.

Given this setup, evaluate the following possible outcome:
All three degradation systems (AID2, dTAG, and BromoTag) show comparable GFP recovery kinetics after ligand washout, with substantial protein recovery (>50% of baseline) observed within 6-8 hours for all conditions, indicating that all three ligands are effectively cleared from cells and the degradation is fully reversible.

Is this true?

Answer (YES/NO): NO